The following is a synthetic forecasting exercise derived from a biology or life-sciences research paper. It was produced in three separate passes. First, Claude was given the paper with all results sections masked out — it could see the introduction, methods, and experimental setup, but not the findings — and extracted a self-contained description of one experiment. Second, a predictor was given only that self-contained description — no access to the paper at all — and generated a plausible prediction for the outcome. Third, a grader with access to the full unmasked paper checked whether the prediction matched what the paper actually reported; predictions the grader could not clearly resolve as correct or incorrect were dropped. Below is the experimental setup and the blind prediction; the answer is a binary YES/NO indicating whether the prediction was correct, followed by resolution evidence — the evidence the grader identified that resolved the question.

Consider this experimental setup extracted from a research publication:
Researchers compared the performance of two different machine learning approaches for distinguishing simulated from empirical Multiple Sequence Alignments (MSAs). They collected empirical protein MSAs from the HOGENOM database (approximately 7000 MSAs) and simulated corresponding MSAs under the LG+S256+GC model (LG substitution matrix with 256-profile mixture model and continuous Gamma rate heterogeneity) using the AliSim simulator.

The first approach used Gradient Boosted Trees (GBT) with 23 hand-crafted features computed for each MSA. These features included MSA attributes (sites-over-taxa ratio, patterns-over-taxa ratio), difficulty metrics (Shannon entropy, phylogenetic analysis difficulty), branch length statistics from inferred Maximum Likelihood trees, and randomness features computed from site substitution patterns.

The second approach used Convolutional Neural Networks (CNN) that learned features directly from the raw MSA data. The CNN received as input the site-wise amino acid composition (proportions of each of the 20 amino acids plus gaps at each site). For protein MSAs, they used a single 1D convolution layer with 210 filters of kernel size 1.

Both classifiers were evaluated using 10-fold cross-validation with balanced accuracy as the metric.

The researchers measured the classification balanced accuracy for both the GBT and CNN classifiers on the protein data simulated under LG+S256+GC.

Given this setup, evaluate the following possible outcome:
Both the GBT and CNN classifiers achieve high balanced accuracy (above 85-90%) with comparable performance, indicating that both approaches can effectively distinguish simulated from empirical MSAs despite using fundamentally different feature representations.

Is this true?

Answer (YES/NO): YES